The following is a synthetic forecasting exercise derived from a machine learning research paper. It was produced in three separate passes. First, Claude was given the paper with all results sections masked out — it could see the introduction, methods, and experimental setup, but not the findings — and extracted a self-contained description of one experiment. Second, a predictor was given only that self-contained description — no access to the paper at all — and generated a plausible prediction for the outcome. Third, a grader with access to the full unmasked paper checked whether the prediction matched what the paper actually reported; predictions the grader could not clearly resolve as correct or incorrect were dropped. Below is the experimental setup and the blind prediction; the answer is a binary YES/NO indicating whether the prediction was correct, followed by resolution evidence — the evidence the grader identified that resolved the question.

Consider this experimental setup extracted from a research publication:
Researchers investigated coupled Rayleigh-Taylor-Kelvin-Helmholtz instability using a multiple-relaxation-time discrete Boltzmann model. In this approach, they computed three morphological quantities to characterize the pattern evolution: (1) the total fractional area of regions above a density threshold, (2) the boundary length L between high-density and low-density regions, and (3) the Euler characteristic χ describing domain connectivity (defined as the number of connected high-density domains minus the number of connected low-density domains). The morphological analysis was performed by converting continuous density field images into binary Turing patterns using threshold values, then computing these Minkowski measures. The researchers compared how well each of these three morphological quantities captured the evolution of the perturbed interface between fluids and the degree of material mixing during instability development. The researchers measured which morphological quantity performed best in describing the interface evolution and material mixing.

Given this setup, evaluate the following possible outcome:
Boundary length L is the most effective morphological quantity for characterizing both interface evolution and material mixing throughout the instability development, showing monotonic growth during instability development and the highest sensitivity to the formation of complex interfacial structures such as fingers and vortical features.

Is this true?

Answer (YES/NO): NO